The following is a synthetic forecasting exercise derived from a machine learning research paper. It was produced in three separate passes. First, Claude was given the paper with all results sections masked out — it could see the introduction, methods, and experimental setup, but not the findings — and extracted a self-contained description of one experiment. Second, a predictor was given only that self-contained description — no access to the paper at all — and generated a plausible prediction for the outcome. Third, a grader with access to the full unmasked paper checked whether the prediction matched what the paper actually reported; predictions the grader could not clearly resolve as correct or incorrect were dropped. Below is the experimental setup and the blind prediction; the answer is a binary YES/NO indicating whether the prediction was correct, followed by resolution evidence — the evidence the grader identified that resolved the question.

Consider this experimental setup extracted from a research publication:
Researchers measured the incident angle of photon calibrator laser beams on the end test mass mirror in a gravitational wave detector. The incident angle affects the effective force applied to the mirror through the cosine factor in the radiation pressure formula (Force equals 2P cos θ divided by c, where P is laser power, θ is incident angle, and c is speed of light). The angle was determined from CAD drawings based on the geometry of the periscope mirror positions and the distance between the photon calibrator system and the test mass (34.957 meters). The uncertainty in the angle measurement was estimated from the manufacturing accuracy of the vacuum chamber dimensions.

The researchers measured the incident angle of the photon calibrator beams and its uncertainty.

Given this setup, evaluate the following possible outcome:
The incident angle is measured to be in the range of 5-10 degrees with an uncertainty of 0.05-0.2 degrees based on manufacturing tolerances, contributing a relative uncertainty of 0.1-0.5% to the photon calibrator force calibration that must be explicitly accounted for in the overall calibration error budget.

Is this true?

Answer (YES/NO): NO